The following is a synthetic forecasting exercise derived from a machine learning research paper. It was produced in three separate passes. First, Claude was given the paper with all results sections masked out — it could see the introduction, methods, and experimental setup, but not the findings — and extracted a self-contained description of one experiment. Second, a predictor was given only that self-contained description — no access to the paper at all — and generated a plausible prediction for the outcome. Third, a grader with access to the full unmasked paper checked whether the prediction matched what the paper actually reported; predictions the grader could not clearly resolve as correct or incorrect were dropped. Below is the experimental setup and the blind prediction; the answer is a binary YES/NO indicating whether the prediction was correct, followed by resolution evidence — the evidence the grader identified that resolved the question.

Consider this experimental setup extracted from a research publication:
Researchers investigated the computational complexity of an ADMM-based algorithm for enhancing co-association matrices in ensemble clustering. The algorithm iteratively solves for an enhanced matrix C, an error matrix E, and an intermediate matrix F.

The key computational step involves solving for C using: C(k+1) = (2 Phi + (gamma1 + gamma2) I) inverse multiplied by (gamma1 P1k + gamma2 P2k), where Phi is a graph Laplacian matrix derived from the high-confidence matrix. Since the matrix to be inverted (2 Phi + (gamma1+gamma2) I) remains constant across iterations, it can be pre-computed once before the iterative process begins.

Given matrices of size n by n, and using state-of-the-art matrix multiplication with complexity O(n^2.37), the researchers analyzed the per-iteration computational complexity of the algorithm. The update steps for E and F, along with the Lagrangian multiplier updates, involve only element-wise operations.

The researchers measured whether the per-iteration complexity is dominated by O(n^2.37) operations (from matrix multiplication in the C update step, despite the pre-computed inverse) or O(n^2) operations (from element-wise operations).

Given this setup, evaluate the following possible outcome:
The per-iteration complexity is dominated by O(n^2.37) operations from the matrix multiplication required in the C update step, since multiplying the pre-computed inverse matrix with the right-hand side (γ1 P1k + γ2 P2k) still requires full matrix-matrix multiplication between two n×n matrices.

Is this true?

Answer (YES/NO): YES